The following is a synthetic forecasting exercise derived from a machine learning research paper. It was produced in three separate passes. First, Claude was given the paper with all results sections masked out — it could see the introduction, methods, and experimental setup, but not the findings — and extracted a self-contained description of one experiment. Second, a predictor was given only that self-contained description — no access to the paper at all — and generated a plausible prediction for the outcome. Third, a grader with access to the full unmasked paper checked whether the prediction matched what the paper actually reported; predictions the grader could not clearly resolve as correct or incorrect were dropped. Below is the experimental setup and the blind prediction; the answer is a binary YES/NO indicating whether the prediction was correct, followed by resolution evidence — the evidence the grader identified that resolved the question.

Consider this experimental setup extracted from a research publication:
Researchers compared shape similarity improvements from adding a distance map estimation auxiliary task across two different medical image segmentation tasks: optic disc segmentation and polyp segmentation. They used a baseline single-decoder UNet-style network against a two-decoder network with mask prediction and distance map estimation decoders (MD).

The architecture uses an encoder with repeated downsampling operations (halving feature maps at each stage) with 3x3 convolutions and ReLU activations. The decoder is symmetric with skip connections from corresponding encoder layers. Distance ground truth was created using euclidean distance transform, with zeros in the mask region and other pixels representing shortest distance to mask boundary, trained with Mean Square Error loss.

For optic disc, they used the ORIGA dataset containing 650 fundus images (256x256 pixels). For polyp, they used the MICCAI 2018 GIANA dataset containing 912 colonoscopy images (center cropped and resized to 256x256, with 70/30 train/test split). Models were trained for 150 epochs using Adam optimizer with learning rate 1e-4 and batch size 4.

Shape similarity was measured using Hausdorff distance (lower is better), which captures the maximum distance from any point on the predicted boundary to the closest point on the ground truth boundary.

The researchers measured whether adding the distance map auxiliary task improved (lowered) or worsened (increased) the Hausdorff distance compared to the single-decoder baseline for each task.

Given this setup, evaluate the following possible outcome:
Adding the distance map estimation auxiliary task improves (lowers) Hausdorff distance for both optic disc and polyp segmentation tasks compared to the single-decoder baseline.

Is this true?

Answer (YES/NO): NO